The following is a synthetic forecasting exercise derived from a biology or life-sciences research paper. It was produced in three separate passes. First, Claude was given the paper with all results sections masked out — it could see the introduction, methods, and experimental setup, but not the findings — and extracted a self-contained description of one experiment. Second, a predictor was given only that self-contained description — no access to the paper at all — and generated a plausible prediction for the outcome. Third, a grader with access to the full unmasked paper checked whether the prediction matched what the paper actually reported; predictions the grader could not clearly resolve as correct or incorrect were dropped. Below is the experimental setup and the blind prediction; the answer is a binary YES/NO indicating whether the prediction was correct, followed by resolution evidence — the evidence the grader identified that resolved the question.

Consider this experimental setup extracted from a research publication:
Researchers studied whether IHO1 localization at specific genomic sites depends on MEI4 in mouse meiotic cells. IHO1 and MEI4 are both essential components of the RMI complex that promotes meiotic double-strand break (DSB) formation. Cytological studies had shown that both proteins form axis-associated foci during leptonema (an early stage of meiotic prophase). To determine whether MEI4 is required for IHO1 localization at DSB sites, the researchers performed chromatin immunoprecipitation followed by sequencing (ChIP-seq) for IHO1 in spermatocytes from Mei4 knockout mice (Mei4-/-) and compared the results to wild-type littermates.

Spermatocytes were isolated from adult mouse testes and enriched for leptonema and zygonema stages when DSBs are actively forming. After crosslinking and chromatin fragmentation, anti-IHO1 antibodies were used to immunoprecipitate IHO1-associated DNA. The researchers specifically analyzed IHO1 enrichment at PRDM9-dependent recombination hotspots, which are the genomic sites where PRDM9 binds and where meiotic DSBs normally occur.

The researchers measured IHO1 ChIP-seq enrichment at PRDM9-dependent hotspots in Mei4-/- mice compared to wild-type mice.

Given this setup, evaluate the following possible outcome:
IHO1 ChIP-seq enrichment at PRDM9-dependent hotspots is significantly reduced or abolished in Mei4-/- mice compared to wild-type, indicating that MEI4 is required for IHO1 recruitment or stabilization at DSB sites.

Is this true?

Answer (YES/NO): YES